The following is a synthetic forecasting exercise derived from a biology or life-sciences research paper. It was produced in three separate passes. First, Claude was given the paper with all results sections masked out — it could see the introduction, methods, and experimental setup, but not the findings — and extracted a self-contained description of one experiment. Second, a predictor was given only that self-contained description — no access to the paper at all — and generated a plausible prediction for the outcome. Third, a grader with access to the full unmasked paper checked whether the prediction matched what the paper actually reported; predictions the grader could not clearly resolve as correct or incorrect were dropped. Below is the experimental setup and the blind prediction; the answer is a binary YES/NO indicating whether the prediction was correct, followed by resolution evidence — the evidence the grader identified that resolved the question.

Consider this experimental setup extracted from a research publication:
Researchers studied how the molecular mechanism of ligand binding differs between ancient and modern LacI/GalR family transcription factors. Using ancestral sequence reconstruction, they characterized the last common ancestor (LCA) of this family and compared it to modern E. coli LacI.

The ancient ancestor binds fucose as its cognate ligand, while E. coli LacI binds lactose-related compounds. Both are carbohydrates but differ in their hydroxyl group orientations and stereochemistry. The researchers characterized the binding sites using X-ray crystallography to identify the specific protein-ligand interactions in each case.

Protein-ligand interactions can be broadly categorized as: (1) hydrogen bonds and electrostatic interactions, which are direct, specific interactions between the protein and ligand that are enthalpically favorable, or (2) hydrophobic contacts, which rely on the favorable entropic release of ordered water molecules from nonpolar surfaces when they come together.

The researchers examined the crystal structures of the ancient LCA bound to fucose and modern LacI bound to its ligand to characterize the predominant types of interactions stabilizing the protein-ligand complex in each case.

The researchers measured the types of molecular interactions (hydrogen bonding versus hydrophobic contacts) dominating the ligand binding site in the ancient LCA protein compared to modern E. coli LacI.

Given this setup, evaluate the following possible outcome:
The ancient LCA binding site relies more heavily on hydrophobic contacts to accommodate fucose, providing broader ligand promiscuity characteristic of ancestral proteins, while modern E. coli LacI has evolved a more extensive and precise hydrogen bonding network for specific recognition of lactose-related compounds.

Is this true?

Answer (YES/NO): YES